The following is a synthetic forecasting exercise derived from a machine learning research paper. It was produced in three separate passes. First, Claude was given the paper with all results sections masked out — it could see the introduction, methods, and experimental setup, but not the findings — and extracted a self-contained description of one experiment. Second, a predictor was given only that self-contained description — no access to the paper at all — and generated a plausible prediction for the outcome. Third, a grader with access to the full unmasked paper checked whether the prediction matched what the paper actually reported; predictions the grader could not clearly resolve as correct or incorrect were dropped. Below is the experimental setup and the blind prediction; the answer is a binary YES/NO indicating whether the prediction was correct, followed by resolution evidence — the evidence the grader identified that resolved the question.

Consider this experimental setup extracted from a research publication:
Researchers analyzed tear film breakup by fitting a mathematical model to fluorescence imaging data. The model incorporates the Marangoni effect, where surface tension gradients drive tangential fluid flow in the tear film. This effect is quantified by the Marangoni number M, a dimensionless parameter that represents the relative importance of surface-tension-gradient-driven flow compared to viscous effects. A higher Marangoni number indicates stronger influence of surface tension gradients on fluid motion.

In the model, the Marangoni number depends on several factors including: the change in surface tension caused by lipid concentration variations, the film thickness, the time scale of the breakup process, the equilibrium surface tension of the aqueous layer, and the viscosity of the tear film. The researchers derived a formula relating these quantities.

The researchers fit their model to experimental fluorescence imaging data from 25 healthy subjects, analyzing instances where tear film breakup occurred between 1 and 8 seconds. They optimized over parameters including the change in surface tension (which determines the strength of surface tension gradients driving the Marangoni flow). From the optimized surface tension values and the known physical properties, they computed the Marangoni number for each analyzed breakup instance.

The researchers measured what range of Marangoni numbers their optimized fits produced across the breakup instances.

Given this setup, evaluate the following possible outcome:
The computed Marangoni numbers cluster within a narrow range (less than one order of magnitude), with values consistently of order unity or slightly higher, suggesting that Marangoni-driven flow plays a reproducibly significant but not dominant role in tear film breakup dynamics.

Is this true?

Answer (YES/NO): NO